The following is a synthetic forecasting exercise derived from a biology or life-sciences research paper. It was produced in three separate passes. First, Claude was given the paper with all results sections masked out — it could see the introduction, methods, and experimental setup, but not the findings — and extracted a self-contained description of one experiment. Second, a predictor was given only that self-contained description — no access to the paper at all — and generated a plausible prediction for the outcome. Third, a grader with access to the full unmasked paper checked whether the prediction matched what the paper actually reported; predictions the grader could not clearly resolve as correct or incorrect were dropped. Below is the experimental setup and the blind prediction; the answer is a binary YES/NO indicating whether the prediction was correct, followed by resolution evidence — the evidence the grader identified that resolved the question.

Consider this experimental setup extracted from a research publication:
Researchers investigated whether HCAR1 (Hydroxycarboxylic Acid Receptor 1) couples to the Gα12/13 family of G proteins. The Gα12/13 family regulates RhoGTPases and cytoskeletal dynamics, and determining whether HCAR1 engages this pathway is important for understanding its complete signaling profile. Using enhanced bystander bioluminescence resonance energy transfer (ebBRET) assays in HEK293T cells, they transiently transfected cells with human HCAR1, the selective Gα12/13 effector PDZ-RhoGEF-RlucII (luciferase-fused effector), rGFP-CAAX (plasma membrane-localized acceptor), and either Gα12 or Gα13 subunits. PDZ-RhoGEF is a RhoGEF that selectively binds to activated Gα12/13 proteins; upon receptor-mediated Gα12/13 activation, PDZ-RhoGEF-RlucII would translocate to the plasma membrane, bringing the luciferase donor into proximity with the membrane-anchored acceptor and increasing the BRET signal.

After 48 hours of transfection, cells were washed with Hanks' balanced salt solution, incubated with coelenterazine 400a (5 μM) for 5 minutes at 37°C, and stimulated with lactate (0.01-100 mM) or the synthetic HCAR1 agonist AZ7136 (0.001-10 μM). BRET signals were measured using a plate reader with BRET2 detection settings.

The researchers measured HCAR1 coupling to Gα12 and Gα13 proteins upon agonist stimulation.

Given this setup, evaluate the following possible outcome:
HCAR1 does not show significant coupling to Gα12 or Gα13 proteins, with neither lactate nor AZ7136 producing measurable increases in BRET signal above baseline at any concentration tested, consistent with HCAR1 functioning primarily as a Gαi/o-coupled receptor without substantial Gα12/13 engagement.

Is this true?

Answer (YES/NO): YES